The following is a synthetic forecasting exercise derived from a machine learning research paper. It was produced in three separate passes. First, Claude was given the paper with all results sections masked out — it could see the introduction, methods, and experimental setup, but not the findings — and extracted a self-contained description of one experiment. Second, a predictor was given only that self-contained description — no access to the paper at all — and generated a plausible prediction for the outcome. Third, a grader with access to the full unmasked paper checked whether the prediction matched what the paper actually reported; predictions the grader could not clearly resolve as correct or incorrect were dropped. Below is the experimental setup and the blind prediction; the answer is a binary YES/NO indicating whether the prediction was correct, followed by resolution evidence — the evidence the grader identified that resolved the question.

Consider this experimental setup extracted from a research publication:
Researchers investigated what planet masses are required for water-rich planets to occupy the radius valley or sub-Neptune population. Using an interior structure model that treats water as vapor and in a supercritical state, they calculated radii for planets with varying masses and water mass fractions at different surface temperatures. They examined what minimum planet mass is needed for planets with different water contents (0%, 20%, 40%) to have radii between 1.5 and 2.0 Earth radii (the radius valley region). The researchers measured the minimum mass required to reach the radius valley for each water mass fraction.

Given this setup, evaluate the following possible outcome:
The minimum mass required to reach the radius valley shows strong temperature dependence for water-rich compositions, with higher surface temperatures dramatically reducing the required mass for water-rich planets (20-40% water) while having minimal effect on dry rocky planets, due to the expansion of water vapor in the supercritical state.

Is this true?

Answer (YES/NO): NO